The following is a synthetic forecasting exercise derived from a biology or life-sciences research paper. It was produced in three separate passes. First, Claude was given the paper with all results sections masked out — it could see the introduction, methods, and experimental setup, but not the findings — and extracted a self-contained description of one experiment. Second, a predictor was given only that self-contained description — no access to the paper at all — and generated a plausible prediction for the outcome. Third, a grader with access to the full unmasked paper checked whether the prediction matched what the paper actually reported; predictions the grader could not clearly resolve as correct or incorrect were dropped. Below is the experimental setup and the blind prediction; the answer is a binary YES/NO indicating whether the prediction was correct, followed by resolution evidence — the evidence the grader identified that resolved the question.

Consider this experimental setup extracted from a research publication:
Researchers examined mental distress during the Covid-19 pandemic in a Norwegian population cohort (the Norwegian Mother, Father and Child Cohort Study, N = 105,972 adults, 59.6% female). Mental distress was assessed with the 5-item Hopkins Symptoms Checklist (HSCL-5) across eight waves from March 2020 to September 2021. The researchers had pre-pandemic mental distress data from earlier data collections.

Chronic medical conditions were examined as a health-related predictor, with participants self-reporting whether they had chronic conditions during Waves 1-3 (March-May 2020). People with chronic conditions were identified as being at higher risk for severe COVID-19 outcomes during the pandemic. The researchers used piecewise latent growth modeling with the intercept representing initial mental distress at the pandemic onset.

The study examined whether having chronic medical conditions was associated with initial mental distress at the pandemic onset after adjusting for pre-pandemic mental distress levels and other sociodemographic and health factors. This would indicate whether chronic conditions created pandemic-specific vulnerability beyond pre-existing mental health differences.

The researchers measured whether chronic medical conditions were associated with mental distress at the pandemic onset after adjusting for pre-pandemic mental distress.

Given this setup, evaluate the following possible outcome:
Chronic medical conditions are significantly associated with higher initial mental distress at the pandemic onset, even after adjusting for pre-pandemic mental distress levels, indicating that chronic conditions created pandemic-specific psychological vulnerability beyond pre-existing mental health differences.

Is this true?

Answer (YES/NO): YES